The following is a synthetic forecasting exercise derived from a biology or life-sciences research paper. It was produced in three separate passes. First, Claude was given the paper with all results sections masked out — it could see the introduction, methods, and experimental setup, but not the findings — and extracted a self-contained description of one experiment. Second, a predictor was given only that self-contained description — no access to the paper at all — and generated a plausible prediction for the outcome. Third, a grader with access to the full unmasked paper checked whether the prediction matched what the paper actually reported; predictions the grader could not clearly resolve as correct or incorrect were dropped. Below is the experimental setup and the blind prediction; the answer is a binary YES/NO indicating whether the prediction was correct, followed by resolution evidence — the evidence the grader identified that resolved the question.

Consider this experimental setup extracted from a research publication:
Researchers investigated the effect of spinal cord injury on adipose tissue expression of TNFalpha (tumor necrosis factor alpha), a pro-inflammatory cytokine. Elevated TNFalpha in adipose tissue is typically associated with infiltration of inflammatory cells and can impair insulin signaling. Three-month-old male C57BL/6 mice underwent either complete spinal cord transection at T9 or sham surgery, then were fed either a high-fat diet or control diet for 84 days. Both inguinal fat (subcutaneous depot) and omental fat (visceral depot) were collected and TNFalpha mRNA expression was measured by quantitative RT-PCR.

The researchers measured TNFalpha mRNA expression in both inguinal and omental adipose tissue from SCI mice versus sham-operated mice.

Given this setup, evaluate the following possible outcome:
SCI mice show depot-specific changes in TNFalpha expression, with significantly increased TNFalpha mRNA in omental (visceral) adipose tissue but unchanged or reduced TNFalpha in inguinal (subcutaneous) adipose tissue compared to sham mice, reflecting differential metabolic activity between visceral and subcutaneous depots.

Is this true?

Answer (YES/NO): NO